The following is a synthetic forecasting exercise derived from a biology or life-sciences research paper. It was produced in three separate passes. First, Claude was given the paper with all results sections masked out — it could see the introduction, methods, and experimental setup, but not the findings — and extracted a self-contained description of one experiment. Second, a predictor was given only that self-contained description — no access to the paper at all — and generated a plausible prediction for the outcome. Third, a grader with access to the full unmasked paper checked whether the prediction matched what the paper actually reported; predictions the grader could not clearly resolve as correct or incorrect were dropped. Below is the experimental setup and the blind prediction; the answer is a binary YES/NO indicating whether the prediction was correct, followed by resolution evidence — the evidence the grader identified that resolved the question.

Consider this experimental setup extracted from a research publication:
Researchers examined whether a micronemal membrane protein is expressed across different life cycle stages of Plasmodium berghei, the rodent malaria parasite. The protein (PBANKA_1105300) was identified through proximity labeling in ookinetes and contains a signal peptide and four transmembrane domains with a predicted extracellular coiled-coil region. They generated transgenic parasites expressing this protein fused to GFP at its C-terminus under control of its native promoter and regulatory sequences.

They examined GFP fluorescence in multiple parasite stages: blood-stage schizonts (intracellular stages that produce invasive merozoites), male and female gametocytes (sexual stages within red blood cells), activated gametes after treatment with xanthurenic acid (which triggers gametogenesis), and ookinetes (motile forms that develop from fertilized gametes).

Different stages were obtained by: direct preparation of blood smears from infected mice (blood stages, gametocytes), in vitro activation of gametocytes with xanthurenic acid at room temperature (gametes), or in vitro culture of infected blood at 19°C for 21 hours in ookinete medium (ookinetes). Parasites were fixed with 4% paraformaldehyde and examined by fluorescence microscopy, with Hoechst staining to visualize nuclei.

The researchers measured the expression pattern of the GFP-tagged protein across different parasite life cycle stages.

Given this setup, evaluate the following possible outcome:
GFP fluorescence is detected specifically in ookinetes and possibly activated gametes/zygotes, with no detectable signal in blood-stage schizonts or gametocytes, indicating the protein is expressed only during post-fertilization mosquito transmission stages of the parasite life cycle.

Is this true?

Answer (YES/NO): NO